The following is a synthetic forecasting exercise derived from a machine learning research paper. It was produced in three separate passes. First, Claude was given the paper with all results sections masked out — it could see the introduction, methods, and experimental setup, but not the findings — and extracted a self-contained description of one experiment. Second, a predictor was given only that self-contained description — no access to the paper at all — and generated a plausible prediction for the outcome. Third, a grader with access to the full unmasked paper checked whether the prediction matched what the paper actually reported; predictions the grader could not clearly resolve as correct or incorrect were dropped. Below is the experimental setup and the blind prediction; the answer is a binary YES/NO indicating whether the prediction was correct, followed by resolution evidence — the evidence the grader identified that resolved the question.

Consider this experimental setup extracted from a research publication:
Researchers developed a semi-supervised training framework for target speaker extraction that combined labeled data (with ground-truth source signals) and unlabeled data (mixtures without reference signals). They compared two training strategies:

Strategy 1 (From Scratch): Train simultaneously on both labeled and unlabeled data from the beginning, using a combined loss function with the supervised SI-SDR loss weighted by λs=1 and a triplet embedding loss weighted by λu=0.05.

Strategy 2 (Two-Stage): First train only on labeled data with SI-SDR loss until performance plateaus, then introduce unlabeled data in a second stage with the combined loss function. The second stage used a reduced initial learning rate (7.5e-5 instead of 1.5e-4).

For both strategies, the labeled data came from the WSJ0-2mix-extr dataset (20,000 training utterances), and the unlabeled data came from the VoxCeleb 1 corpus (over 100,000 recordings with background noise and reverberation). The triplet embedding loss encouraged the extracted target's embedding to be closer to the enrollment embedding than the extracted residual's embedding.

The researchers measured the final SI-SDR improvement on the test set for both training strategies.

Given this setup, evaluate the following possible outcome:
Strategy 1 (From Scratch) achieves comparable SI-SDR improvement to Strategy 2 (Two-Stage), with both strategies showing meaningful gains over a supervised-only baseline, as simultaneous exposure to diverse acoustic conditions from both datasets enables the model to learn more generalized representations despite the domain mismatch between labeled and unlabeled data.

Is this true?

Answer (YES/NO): NO